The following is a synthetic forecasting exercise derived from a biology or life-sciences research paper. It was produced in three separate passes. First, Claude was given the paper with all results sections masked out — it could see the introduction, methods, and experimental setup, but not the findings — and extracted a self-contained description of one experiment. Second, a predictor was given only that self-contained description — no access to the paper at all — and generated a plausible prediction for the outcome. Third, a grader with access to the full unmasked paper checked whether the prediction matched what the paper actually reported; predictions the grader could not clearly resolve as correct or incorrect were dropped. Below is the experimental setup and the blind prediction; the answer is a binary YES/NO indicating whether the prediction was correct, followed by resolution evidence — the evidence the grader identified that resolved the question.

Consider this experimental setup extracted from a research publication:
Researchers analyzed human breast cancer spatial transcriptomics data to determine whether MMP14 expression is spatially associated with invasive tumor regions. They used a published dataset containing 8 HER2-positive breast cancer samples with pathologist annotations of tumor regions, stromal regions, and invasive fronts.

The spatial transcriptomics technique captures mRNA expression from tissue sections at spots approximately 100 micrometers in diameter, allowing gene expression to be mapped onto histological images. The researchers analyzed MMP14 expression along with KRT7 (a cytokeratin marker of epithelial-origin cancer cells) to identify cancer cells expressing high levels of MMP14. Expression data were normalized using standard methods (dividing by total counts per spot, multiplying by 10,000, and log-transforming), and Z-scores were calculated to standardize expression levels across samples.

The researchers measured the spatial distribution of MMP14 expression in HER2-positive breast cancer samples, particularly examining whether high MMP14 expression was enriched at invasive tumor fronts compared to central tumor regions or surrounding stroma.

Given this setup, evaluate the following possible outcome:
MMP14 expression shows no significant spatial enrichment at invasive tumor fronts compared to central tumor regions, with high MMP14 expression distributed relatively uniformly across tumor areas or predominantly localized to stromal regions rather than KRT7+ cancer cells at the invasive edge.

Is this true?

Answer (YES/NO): NO